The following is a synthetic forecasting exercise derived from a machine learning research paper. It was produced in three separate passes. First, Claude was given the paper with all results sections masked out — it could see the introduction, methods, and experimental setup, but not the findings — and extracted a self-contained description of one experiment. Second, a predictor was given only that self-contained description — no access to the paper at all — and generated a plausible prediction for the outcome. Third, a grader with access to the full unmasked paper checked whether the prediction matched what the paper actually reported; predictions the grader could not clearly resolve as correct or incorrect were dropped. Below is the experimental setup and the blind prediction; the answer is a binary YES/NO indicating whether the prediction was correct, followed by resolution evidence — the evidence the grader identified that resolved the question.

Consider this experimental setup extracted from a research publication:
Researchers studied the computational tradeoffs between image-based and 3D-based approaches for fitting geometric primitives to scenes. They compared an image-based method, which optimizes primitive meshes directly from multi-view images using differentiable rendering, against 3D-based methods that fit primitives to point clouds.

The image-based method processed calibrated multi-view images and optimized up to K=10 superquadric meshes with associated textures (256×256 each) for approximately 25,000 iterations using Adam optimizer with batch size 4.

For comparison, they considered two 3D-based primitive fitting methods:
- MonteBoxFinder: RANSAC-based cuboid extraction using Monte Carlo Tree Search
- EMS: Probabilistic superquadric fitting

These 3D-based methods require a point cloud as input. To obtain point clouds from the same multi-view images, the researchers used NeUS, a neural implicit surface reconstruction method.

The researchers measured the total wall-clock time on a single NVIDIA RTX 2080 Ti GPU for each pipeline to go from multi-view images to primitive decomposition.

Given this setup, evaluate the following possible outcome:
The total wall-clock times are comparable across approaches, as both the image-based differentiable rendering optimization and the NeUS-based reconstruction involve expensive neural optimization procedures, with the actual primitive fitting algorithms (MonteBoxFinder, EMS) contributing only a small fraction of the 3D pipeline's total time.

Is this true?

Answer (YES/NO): NO